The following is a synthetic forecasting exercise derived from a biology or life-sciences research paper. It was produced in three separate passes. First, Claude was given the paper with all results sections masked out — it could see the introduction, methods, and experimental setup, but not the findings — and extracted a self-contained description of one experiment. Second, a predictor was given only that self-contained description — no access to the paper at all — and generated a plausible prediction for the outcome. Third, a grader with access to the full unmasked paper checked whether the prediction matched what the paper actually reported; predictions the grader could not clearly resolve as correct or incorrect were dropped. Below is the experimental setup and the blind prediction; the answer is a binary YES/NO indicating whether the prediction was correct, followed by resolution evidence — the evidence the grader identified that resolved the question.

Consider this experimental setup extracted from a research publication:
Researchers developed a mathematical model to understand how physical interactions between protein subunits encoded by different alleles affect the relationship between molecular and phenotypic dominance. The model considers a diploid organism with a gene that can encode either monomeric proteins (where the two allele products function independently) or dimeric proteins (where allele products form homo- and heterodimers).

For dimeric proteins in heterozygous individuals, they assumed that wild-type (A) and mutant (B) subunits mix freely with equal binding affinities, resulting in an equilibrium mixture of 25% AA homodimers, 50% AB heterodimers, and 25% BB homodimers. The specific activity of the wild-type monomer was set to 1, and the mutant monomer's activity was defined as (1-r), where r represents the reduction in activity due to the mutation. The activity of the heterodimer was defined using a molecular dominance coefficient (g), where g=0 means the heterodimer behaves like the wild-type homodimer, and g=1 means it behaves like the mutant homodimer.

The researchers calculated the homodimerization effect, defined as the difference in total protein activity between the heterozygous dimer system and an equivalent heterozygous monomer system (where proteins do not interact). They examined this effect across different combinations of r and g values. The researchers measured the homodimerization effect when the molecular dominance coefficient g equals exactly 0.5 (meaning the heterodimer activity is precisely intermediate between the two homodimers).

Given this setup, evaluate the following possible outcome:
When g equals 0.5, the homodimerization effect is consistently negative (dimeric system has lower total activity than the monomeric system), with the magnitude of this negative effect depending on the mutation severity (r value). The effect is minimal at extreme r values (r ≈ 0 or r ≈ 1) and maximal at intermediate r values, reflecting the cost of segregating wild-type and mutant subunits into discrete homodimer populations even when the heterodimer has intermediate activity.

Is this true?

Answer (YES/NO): NO